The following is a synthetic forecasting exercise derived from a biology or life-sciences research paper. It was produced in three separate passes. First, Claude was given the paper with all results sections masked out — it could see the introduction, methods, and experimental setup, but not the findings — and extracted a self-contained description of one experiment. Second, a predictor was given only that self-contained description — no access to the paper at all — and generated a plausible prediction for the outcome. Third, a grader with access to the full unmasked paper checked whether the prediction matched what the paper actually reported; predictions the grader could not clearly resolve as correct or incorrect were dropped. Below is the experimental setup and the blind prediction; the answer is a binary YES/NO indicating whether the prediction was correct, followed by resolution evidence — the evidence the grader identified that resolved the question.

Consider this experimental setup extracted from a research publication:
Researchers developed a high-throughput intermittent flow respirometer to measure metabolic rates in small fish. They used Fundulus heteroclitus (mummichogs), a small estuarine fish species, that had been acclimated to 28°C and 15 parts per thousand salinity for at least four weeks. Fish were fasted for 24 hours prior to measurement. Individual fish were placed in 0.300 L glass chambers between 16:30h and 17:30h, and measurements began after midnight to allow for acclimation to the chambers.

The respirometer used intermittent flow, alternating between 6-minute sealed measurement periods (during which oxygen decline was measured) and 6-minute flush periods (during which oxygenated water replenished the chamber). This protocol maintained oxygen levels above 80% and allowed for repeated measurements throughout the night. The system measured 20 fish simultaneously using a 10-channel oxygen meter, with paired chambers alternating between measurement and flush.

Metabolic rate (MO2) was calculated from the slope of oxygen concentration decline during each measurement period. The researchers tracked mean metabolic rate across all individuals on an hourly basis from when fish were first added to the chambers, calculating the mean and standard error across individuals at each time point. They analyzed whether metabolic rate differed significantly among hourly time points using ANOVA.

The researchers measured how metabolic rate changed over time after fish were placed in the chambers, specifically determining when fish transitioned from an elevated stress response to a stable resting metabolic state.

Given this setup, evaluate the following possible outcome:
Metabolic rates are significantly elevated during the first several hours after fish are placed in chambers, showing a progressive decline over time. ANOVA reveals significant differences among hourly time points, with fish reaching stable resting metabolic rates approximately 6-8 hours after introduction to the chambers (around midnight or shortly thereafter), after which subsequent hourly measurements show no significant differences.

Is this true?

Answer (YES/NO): NO